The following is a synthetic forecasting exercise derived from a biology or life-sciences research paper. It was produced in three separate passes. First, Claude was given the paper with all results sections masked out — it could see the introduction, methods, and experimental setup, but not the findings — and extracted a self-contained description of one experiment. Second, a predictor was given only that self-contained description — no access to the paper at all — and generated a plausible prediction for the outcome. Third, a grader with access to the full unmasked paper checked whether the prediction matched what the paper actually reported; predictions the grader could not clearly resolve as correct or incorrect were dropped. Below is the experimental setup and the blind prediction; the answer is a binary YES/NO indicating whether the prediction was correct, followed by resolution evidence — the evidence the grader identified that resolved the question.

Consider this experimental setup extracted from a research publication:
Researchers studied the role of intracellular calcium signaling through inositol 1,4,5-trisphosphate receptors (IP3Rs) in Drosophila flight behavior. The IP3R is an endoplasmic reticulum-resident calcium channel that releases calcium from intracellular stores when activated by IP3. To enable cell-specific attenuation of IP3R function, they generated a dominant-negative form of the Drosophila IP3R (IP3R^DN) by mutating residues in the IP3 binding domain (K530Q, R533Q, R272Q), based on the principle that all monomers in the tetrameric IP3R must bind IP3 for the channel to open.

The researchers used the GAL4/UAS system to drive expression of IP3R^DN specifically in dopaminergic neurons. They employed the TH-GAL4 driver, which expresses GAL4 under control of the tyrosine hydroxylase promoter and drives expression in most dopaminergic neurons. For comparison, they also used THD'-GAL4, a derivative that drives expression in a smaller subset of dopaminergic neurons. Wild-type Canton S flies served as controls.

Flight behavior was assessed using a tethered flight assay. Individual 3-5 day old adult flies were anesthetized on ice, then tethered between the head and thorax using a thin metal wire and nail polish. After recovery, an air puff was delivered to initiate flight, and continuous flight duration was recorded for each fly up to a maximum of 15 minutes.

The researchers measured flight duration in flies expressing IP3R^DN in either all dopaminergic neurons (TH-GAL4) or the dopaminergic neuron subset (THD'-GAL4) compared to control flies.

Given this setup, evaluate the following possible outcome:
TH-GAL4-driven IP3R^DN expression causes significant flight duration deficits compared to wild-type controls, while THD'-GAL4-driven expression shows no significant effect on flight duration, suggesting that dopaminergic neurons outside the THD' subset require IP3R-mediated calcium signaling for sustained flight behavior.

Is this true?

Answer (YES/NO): NO